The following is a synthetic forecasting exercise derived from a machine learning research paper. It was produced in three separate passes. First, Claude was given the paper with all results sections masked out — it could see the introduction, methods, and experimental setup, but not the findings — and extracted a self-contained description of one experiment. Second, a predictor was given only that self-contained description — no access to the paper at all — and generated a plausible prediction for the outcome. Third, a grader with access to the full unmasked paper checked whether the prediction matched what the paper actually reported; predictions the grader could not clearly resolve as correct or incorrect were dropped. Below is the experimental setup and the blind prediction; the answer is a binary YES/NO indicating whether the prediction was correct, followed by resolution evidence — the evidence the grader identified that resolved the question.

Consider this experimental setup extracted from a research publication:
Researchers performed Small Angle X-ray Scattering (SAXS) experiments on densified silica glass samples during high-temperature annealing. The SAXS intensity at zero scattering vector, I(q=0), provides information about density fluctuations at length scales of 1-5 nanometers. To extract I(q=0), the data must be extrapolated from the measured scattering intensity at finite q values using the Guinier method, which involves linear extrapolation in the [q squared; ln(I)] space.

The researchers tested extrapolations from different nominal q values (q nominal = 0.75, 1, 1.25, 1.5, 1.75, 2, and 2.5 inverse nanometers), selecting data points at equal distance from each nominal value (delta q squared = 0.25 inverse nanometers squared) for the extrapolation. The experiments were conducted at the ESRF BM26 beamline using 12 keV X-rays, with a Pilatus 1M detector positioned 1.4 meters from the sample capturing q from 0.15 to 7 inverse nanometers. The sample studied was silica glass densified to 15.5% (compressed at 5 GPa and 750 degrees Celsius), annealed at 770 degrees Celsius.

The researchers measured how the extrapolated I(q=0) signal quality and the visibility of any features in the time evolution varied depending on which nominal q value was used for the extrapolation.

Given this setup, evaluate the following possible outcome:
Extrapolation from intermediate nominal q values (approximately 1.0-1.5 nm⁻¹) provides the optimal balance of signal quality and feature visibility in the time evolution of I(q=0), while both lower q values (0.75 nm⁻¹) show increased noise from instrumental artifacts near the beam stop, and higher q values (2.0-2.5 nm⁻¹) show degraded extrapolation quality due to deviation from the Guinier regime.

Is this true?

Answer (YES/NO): NO